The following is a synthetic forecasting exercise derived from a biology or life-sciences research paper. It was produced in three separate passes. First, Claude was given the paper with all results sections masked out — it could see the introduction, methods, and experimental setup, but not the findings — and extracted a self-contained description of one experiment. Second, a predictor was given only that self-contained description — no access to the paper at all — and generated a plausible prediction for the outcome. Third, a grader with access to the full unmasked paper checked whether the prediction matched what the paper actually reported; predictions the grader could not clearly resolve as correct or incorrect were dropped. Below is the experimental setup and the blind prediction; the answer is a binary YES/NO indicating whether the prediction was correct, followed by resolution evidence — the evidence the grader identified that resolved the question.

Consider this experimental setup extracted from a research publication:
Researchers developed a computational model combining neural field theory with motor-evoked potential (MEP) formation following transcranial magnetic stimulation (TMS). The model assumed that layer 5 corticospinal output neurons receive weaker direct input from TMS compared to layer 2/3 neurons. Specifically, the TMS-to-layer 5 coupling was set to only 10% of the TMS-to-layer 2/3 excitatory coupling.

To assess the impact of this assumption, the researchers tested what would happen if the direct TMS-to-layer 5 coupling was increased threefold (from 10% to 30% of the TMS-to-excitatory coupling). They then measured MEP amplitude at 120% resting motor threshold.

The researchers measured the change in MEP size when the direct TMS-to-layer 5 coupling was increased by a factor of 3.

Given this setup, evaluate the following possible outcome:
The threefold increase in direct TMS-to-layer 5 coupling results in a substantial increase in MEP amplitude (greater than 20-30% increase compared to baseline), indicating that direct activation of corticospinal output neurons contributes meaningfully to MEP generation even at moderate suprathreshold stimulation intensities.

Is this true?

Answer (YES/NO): NO